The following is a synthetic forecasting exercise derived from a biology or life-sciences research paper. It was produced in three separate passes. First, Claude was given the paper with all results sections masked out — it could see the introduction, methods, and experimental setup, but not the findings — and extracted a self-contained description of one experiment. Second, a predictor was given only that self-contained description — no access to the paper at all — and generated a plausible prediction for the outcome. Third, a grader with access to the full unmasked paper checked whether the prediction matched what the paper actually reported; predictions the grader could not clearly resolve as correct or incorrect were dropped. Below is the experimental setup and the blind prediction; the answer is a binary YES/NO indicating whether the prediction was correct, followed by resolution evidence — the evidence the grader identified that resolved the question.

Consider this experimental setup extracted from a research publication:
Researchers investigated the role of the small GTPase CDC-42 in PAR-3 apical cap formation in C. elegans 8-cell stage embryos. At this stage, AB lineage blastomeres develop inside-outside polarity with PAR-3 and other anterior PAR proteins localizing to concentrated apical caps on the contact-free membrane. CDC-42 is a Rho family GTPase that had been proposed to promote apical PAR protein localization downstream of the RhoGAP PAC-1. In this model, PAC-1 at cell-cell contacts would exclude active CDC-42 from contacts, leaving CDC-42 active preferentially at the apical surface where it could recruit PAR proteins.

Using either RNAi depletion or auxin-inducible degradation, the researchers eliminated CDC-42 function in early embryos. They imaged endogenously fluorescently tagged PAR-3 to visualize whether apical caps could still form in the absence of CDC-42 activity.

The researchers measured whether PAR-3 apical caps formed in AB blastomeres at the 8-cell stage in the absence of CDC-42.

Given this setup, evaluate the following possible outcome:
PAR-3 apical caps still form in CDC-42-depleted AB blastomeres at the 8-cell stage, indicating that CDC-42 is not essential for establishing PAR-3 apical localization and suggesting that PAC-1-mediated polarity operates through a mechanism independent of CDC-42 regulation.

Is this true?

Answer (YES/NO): YES